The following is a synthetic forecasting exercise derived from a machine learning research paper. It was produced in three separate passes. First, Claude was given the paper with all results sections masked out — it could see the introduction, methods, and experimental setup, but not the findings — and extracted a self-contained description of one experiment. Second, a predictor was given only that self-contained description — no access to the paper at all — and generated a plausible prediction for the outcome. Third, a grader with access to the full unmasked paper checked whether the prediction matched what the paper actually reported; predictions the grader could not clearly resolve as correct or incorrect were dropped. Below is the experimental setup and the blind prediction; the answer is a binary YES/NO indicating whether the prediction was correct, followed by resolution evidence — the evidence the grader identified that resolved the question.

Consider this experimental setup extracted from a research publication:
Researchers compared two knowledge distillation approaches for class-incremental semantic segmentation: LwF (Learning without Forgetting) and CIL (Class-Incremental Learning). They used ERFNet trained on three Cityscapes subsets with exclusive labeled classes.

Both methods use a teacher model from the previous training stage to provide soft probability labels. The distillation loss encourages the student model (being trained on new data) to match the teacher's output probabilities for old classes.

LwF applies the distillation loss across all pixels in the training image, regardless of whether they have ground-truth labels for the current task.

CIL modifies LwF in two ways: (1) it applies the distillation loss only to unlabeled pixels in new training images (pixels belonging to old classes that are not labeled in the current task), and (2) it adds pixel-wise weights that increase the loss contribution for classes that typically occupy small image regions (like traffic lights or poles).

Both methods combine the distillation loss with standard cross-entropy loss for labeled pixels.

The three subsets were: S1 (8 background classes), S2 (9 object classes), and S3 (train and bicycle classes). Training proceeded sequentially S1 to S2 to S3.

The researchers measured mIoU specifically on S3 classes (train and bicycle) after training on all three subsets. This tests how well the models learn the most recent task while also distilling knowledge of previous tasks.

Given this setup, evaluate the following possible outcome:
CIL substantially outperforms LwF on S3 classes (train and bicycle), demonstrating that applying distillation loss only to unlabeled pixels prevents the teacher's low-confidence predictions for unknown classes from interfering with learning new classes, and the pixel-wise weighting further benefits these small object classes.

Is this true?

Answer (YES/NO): NO